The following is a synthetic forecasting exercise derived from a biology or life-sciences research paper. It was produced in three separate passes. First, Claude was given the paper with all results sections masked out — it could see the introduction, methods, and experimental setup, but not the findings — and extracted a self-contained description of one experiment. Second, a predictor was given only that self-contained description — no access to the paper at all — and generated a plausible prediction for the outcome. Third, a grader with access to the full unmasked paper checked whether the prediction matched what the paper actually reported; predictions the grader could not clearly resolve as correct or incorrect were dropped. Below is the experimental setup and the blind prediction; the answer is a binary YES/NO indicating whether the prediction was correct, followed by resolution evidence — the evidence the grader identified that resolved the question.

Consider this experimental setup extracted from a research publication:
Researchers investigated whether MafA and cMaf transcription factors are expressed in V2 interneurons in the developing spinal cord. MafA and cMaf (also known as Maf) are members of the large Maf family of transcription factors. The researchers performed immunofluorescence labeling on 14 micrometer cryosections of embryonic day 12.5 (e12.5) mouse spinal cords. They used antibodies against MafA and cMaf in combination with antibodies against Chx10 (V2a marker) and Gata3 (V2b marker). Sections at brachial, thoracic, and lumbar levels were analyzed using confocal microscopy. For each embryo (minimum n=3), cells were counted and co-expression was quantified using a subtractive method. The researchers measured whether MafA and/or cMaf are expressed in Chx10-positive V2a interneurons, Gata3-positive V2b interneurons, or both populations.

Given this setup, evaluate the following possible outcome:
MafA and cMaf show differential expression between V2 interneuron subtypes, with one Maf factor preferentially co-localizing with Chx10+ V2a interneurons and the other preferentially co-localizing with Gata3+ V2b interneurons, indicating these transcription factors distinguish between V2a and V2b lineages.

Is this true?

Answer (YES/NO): NO